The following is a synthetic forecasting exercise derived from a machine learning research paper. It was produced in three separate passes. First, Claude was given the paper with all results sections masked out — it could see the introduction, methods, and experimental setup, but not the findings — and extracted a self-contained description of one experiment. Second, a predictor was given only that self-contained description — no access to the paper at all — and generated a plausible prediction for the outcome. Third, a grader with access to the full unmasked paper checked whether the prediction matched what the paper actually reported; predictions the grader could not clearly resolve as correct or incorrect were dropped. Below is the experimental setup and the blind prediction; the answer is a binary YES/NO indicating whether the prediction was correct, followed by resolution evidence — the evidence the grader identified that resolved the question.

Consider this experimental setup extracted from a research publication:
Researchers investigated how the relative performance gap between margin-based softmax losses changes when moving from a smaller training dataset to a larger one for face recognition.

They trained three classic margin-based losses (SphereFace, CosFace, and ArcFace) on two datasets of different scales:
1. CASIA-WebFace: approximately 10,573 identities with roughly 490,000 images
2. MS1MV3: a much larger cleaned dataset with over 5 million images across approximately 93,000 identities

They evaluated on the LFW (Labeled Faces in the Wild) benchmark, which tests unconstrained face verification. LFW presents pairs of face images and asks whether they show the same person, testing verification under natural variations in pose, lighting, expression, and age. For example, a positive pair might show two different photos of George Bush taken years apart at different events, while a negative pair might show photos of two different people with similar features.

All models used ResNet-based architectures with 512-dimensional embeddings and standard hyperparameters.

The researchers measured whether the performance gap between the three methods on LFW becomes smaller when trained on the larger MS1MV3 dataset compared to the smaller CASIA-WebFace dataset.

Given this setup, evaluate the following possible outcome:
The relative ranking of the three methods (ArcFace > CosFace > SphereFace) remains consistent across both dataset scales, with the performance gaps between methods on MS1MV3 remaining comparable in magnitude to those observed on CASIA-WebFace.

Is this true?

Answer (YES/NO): NO